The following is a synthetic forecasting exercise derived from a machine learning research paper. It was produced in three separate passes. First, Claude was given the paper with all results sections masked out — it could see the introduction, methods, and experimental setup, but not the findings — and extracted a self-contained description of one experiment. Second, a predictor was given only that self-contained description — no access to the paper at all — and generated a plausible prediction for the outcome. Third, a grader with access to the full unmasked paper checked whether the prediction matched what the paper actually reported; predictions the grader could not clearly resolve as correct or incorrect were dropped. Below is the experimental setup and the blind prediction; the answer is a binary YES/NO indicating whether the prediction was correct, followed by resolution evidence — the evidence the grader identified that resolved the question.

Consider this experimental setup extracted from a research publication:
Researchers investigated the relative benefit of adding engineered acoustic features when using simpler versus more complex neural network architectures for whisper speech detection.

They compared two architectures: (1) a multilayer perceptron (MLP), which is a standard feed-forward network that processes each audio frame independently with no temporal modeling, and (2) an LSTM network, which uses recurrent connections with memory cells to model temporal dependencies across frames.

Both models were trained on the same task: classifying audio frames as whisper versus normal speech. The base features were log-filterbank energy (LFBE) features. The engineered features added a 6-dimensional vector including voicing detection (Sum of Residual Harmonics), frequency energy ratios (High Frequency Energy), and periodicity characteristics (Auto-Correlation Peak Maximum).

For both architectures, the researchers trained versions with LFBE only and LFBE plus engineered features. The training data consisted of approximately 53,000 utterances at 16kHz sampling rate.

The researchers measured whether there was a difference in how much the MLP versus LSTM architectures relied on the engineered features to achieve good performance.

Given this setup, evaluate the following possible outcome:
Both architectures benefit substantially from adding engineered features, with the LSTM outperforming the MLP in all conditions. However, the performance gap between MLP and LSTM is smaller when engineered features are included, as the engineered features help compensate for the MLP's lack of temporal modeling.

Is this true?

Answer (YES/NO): NO